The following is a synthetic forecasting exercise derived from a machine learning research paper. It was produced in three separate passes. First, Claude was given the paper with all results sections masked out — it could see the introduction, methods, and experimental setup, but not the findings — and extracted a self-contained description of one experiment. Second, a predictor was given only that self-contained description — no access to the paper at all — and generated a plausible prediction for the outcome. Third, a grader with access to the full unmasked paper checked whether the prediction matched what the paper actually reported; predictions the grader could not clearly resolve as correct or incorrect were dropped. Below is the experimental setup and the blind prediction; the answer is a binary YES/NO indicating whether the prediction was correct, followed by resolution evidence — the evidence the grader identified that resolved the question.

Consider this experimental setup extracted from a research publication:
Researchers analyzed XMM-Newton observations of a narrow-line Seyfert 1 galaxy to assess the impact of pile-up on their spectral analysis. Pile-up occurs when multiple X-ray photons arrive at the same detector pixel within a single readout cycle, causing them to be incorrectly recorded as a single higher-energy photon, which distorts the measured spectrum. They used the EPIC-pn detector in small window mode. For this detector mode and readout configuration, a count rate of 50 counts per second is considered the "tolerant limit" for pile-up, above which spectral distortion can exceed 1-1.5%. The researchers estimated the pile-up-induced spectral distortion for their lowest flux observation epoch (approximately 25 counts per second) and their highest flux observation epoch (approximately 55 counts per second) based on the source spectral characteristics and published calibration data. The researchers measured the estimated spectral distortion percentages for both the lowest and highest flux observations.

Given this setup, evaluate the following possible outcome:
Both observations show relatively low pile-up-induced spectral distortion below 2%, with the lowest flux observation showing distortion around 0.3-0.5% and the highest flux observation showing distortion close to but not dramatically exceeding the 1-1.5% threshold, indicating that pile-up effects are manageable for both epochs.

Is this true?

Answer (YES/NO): NO